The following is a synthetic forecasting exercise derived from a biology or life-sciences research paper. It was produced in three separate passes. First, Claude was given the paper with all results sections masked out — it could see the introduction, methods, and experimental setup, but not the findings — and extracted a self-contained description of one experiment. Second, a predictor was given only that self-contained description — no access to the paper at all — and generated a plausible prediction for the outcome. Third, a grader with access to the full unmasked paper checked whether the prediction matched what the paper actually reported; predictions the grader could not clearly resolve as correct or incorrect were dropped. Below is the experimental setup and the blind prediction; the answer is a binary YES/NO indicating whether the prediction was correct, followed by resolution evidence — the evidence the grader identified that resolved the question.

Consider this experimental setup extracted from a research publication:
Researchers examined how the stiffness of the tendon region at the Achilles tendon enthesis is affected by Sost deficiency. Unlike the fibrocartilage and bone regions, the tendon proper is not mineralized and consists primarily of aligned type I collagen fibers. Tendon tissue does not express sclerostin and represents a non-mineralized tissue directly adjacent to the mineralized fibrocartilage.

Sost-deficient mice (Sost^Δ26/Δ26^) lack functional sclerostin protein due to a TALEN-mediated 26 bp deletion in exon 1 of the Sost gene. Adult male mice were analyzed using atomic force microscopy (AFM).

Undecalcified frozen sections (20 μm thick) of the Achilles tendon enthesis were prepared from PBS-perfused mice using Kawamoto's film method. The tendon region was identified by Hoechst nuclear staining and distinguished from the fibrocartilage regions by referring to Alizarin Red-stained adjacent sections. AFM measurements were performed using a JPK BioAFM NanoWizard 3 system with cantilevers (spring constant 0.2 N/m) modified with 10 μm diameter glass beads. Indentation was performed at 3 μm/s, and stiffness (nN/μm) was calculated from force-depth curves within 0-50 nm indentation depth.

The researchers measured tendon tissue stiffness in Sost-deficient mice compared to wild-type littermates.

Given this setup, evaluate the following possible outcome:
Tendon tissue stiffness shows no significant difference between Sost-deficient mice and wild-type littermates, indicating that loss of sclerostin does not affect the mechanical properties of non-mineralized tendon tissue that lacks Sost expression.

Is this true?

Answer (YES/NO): YES